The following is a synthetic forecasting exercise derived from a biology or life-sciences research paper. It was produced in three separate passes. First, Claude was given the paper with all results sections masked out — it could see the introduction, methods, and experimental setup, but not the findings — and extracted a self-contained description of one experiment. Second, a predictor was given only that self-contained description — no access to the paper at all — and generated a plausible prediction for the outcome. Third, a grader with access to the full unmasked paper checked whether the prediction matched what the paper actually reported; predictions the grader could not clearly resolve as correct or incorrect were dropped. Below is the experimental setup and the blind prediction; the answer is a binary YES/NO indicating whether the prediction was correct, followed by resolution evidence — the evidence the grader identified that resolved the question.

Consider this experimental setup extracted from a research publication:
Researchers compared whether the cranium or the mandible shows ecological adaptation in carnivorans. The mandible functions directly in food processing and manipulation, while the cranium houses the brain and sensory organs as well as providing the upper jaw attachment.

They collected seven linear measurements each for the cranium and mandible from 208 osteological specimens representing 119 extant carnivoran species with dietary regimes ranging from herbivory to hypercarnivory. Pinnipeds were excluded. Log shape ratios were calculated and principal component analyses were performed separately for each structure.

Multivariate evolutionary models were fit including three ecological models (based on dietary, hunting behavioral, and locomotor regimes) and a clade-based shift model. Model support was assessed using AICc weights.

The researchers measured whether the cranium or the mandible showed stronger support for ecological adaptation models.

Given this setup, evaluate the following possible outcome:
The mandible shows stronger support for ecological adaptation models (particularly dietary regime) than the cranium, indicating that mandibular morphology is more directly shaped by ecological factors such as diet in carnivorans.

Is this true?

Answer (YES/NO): YES